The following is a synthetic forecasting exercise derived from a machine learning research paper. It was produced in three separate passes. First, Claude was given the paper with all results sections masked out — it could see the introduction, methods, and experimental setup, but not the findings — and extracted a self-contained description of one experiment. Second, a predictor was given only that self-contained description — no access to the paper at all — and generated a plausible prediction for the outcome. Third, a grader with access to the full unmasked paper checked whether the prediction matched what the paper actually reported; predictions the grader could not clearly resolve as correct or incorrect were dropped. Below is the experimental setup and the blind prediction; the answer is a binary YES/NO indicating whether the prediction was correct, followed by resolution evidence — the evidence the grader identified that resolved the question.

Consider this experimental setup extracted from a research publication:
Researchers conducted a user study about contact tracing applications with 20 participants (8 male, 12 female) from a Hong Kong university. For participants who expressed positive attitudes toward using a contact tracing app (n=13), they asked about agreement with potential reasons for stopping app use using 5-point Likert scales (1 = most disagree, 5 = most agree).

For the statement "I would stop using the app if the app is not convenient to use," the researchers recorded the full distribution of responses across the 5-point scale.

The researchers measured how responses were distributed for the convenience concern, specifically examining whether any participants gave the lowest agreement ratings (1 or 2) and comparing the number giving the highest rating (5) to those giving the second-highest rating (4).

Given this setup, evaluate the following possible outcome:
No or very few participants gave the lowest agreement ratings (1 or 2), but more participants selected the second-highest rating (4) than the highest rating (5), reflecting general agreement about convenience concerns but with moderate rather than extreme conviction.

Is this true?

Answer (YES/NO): YES